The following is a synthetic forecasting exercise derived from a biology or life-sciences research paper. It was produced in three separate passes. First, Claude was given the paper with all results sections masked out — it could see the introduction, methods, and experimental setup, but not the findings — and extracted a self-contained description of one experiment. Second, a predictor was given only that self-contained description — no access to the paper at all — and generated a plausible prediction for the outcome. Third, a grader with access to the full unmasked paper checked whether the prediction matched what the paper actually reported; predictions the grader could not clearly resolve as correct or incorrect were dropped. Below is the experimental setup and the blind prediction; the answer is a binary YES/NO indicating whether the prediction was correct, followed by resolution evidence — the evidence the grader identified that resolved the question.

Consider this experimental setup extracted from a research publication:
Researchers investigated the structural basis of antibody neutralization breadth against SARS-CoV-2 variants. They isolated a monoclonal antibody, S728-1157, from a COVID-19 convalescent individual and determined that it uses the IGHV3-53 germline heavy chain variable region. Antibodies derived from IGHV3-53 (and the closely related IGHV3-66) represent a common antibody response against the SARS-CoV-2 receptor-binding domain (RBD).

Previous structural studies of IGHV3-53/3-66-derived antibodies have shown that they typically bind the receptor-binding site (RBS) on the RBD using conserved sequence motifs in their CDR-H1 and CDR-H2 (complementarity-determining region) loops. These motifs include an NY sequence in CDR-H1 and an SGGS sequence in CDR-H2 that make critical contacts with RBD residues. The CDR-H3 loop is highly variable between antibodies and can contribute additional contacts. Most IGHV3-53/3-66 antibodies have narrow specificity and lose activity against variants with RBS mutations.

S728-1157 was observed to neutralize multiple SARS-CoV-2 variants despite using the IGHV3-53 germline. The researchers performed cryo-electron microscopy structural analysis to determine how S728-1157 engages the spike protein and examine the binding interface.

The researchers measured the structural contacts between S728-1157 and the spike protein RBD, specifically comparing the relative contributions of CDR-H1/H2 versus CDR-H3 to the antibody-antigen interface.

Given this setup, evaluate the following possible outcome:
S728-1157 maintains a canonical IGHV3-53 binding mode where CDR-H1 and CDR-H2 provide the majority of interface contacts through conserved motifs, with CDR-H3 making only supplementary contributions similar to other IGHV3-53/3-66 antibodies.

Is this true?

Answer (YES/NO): NO